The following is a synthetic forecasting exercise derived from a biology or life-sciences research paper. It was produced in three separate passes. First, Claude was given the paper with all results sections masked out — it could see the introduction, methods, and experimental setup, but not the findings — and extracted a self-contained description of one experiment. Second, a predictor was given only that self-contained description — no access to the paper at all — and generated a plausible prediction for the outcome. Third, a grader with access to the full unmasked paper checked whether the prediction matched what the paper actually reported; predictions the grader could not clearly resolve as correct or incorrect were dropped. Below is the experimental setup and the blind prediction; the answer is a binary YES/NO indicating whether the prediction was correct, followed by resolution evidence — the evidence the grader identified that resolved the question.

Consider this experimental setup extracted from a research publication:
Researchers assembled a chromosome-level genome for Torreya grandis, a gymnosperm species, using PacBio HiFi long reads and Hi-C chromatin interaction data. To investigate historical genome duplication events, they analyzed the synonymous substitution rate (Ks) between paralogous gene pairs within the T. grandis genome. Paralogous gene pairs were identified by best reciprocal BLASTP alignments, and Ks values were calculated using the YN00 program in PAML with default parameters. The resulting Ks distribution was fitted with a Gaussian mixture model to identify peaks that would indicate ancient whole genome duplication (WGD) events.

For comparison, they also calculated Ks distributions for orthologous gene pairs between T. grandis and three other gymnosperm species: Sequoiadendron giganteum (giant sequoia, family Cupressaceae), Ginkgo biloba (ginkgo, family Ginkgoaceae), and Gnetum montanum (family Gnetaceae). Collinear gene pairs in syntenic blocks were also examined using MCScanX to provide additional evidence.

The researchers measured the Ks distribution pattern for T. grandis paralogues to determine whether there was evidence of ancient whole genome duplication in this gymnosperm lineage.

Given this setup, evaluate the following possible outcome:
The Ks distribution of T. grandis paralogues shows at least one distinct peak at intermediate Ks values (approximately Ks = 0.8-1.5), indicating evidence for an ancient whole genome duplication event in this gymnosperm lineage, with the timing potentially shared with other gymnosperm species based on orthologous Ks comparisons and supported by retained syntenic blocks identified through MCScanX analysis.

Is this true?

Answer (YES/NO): YES